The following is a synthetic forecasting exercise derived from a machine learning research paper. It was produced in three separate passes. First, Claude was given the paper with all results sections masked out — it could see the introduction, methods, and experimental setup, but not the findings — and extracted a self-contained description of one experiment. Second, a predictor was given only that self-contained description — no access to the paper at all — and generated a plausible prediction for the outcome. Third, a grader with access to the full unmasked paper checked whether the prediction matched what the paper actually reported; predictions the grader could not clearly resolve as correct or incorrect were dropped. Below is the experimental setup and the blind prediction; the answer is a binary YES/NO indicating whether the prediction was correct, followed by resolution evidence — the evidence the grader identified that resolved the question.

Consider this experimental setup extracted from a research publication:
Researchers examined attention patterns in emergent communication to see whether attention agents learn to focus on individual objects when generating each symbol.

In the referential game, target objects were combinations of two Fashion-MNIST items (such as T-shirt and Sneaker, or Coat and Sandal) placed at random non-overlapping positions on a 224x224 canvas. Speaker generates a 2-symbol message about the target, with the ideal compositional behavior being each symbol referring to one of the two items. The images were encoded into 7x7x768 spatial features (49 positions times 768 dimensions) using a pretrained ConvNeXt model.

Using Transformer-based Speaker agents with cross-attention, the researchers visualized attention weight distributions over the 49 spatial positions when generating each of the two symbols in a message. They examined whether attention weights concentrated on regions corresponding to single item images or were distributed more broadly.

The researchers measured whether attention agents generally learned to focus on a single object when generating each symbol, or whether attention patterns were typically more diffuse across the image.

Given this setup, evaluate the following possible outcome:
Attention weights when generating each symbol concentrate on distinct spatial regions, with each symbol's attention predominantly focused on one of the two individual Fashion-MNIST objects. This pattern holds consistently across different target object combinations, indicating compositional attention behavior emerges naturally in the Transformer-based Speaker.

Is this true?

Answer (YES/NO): NO